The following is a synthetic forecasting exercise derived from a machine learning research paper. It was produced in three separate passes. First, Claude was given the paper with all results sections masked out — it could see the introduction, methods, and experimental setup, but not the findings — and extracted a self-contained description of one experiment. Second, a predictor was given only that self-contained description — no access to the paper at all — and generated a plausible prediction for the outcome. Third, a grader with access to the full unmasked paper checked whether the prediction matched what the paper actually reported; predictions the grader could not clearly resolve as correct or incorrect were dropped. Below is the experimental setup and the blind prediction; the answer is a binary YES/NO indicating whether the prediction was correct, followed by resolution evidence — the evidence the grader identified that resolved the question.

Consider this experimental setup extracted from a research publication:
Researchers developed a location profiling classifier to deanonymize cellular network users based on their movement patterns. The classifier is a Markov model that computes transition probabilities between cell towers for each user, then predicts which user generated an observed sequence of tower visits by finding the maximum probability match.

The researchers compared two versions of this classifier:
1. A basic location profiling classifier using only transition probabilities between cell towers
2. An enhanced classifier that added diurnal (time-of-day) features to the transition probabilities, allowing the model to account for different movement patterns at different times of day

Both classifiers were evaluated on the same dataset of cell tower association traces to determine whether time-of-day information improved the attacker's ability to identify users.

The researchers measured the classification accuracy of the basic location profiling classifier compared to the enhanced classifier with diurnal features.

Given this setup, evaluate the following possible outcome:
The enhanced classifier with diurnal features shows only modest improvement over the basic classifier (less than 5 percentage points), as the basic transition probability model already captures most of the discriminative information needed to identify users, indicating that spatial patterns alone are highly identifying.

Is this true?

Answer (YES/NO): NO